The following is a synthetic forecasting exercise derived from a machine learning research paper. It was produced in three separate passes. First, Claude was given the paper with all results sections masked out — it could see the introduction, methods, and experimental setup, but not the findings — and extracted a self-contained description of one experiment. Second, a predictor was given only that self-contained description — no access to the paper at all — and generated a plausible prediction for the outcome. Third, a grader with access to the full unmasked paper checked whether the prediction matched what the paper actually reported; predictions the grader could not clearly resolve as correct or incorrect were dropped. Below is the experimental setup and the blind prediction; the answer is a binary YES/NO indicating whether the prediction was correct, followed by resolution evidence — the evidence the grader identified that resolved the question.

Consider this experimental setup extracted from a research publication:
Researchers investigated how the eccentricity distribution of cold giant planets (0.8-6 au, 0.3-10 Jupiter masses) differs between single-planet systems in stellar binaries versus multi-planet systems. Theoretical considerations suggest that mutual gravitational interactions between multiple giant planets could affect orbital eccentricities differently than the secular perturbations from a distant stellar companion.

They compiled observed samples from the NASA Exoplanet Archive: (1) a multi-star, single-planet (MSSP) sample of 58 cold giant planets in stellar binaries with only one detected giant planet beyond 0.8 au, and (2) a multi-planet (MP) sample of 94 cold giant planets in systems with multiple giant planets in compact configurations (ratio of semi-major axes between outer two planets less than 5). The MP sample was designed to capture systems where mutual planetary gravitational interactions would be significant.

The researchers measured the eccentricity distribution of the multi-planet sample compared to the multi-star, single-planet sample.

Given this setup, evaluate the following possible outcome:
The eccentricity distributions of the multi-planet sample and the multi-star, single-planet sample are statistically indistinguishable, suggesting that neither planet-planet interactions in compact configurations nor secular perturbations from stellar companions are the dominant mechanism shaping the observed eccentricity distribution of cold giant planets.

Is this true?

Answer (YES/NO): NO